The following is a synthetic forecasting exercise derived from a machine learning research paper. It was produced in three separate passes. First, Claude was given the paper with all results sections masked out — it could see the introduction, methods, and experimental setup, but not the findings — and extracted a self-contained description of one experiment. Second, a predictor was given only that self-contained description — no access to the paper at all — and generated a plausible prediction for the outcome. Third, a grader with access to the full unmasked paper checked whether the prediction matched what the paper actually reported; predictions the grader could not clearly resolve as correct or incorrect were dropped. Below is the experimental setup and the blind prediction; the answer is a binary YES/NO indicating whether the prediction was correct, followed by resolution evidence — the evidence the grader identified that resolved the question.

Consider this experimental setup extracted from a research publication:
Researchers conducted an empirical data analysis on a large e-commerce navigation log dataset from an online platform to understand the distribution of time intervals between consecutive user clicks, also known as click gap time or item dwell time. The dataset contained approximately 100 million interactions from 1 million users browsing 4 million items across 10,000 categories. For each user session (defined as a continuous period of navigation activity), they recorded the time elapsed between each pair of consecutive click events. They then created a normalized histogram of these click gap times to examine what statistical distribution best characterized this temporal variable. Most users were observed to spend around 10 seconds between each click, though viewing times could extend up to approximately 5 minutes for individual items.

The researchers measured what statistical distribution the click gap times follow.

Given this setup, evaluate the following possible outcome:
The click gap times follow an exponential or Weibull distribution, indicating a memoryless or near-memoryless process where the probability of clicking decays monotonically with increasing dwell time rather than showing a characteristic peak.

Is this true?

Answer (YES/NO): NO